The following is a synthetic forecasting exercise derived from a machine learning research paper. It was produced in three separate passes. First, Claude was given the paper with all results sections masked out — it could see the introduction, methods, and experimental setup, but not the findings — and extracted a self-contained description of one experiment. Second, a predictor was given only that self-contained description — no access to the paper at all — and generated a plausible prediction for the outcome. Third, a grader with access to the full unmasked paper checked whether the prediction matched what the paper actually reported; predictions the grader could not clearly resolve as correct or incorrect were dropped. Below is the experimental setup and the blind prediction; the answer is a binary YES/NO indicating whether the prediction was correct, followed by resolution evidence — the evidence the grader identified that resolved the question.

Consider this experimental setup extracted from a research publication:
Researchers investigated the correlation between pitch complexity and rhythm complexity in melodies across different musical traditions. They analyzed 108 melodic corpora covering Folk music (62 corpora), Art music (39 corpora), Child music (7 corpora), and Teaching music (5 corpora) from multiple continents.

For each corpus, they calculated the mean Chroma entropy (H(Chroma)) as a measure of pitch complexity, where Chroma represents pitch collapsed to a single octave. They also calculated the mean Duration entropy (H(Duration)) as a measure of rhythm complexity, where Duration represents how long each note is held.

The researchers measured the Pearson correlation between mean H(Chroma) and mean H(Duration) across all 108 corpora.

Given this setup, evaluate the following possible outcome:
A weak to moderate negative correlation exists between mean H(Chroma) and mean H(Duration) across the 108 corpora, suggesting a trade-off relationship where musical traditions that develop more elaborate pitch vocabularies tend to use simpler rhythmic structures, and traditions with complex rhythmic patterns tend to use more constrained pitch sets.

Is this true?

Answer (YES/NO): NO